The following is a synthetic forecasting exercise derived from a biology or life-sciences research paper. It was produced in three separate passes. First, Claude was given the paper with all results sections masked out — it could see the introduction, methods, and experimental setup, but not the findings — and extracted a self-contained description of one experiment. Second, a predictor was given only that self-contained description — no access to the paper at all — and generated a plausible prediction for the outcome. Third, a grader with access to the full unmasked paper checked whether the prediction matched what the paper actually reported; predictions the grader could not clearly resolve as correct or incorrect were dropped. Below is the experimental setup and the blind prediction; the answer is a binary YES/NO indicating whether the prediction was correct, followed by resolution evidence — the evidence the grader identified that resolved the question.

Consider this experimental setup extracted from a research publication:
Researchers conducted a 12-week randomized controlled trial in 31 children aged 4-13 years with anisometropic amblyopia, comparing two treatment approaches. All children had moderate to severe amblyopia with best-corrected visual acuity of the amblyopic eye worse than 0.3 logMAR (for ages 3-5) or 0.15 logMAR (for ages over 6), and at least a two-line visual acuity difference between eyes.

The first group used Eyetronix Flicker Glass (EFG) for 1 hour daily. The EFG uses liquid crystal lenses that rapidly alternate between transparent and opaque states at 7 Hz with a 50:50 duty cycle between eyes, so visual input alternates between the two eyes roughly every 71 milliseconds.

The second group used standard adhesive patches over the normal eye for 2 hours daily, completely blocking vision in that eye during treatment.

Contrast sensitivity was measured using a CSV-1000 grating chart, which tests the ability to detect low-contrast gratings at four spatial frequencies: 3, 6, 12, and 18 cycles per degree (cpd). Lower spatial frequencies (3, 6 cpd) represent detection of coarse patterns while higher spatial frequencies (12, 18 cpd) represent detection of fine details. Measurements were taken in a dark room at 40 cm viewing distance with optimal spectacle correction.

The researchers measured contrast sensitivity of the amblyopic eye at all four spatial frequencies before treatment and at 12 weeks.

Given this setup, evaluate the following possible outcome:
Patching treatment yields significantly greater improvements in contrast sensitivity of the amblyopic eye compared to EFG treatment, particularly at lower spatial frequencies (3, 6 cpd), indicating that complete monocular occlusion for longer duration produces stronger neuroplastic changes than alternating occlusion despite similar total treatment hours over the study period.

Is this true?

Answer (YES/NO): NO